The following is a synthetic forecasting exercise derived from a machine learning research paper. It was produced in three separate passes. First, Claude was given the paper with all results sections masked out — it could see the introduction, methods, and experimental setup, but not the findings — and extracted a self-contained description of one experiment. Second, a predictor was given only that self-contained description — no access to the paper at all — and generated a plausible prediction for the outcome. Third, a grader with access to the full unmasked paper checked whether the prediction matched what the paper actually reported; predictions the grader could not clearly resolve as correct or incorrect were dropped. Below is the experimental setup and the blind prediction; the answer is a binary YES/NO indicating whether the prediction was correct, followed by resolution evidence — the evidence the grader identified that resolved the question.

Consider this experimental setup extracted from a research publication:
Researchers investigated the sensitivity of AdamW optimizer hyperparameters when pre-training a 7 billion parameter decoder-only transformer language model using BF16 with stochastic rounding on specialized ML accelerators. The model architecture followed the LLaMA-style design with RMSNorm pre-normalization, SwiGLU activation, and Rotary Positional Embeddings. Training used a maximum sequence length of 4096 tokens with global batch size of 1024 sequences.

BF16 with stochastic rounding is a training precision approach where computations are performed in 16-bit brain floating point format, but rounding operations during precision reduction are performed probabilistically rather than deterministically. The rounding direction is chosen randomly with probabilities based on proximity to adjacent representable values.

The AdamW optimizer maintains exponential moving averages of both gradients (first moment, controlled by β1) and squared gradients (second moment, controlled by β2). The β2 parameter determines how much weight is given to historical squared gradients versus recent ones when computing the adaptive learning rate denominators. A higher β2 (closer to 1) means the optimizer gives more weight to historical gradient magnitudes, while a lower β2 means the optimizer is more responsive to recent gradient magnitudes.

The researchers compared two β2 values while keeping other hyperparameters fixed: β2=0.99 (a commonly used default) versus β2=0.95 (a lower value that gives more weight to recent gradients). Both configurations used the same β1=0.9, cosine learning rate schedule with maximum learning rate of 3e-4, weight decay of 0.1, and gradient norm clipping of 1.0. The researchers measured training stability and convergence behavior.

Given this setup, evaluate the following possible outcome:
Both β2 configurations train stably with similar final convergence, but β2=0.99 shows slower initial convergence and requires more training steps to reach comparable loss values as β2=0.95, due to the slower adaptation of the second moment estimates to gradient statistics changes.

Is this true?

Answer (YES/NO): NO